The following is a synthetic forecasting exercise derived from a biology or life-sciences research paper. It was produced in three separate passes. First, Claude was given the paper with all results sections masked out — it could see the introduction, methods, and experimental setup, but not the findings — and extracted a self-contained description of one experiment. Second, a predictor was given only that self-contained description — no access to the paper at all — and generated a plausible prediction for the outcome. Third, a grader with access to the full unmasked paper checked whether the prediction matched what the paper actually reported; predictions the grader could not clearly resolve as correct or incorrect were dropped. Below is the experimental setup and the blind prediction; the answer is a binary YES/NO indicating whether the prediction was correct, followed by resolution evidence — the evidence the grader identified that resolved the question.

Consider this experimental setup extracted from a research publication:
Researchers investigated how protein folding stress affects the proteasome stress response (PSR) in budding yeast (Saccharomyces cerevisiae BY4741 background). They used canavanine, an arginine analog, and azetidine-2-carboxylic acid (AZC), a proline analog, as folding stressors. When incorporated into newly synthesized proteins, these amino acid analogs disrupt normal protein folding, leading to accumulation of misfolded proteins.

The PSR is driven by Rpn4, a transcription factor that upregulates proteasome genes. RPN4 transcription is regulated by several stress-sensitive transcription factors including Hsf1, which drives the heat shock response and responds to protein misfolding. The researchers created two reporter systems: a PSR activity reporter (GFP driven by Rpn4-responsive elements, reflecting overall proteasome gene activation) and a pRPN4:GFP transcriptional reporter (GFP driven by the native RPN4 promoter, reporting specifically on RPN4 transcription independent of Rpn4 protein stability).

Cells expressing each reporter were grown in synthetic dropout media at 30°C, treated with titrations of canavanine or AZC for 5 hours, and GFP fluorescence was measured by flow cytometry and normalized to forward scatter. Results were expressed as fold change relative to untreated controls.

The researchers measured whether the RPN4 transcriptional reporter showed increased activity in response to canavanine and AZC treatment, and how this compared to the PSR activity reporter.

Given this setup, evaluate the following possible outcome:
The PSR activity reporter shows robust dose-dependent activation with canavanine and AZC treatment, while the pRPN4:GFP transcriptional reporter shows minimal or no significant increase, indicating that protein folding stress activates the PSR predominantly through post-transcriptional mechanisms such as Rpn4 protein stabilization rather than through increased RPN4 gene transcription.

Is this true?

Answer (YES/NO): NO